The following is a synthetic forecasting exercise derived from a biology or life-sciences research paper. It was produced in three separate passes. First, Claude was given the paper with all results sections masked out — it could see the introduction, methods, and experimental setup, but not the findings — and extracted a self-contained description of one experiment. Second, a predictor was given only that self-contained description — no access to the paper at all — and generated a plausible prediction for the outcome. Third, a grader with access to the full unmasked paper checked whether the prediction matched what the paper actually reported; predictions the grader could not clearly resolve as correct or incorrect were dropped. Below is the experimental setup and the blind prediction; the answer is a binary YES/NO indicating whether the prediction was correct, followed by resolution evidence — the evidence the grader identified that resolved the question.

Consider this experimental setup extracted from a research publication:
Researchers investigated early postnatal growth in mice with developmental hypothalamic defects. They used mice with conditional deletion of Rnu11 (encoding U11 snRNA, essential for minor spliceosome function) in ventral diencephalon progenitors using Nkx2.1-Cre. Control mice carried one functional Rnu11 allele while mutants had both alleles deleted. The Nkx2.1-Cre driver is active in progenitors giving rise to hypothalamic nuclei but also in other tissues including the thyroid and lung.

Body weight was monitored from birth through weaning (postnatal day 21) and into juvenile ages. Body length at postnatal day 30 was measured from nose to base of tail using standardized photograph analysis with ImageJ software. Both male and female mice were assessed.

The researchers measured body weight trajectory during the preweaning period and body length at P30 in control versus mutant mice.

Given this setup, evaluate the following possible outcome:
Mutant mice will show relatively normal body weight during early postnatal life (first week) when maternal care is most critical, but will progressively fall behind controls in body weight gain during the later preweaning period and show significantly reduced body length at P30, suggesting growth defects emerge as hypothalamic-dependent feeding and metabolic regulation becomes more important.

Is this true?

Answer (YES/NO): NO